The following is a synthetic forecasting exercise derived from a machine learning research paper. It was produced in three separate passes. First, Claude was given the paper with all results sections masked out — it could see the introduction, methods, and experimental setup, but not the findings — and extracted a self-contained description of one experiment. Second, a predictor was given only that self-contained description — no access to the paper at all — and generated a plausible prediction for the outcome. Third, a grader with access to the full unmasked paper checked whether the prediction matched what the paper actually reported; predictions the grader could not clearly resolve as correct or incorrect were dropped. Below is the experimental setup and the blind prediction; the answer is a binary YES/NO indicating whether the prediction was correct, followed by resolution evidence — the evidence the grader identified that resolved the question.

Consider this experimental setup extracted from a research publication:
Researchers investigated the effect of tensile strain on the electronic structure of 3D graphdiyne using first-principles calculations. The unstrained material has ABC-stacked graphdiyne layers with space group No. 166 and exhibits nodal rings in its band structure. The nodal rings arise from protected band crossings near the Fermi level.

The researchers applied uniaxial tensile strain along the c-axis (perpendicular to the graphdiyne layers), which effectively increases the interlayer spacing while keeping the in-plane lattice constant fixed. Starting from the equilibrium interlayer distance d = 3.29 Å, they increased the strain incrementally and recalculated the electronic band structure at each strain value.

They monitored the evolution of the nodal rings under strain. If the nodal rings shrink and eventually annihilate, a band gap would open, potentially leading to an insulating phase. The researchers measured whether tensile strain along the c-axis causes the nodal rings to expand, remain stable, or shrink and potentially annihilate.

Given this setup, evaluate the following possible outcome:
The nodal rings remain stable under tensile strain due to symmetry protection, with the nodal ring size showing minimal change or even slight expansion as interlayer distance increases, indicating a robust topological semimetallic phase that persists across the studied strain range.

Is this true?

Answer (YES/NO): NO